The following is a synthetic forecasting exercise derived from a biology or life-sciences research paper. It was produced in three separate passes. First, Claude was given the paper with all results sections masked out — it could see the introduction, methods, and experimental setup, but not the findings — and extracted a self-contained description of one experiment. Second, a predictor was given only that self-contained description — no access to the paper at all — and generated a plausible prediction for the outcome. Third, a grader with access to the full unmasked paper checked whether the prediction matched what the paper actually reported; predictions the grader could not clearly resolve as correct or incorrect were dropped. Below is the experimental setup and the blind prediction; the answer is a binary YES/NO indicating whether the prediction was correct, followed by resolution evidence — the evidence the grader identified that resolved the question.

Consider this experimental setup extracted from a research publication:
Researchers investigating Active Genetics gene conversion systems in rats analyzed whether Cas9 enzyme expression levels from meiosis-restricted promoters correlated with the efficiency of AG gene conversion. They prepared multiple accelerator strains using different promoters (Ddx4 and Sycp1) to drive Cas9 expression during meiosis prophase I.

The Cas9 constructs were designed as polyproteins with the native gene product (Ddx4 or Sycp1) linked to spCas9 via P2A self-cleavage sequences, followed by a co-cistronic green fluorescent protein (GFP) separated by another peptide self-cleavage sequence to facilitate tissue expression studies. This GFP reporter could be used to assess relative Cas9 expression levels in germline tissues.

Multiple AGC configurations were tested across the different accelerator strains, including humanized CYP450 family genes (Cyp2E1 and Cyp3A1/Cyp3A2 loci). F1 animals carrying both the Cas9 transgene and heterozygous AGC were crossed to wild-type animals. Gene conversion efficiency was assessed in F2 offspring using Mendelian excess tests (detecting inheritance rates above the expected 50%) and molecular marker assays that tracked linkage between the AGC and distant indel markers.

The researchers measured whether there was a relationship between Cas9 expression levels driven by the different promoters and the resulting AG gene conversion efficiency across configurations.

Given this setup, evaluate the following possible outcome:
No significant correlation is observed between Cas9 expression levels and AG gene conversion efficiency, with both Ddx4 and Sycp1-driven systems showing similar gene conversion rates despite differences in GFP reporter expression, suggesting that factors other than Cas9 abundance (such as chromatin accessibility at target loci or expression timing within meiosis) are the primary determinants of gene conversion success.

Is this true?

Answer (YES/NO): NO